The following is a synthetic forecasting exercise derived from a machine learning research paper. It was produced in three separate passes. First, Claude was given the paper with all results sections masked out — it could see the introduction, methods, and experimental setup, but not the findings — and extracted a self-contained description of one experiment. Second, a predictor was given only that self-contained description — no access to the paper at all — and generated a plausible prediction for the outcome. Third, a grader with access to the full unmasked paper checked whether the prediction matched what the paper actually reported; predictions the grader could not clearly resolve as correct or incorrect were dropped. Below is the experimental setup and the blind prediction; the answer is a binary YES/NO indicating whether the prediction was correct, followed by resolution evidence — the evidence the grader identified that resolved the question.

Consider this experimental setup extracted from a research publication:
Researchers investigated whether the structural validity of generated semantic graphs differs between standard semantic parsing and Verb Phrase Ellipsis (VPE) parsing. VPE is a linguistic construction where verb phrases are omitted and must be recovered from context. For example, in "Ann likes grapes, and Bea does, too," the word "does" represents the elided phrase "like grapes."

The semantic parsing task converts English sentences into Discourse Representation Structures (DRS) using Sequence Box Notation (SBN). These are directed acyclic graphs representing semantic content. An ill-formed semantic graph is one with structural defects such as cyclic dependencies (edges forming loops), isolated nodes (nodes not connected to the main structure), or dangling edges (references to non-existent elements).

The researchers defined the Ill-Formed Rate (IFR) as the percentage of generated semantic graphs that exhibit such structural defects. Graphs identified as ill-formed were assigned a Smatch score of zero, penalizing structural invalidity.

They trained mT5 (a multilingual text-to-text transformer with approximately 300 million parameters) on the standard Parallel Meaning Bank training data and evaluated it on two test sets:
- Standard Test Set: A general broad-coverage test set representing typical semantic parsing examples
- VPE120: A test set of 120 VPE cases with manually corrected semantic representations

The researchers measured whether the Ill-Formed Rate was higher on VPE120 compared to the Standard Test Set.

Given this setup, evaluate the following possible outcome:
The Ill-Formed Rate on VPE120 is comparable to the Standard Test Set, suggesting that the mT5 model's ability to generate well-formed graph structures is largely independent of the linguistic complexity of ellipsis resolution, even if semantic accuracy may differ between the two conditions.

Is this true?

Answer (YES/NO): NO